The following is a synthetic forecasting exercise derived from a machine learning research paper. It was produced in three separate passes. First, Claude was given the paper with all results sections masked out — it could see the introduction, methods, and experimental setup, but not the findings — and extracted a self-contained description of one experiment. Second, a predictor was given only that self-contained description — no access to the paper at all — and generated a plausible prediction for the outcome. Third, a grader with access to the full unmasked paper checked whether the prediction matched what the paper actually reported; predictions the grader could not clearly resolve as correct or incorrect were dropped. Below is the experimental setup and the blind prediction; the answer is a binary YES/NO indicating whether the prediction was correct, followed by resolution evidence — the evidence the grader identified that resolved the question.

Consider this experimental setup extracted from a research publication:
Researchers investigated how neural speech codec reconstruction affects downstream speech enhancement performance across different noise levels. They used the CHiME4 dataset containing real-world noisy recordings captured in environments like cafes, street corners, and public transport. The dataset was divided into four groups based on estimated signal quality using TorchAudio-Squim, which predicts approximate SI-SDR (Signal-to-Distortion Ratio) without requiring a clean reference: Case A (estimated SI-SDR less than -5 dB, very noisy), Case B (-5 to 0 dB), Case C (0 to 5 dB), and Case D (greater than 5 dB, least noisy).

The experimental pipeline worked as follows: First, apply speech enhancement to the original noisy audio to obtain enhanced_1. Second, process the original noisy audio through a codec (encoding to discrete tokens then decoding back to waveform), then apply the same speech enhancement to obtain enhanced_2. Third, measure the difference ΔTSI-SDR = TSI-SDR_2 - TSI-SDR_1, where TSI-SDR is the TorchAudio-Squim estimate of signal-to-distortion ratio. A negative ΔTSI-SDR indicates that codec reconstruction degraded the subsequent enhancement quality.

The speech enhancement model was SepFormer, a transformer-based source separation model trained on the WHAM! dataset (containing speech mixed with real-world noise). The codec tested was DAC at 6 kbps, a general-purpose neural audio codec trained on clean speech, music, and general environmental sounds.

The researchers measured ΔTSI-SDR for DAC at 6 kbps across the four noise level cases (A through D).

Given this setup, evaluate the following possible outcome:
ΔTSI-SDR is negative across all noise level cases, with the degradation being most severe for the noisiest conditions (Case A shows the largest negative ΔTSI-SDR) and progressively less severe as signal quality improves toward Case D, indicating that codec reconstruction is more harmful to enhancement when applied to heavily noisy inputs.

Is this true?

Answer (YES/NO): YES